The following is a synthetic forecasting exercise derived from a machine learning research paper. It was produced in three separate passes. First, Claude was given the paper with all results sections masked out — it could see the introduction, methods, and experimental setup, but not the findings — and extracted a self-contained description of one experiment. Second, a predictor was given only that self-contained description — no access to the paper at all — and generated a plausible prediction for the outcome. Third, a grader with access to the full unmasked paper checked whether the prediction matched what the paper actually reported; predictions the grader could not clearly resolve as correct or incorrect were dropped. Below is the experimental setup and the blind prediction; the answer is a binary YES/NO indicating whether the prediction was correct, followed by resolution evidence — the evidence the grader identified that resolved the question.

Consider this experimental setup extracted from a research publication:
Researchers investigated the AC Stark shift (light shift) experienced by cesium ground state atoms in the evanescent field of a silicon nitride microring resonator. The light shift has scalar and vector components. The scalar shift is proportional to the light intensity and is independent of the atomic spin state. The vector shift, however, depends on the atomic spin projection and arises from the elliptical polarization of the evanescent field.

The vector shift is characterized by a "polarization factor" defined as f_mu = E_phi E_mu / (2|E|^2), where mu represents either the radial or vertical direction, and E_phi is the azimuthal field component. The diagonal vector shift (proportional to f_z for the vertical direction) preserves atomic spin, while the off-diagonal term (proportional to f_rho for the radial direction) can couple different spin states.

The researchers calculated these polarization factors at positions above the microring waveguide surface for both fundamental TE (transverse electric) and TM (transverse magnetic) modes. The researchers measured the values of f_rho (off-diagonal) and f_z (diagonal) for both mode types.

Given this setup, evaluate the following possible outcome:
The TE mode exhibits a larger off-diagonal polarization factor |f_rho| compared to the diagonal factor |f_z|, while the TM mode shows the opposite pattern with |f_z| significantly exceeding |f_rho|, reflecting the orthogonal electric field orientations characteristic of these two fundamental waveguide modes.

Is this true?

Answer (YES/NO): NO